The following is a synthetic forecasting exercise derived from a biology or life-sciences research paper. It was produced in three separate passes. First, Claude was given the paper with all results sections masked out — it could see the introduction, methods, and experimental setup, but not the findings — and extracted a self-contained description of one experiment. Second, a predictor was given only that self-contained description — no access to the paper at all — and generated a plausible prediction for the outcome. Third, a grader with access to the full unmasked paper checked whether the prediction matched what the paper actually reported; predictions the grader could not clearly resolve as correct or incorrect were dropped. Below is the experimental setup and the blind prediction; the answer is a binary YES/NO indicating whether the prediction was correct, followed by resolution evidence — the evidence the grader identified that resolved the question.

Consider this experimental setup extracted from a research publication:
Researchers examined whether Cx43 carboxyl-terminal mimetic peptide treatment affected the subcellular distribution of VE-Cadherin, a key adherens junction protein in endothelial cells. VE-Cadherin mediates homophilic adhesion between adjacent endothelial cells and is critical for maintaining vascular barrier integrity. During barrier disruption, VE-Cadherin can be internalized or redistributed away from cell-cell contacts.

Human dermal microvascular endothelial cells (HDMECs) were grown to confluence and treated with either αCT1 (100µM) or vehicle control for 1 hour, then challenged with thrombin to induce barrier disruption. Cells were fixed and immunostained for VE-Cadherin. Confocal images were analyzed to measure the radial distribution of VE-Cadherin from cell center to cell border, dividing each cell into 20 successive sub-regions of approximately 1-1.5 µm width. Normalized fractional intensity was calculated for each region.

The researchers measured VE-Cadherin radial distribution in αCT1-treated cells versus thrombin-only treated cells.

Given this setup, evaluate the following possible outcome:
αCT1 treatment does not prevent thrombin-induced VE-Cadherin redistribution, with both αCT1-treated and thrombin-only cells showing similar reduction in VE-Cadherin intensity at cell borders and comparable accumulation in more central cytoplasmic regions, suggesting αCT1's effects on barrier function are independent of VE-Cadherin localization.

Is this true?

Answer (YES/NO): NO